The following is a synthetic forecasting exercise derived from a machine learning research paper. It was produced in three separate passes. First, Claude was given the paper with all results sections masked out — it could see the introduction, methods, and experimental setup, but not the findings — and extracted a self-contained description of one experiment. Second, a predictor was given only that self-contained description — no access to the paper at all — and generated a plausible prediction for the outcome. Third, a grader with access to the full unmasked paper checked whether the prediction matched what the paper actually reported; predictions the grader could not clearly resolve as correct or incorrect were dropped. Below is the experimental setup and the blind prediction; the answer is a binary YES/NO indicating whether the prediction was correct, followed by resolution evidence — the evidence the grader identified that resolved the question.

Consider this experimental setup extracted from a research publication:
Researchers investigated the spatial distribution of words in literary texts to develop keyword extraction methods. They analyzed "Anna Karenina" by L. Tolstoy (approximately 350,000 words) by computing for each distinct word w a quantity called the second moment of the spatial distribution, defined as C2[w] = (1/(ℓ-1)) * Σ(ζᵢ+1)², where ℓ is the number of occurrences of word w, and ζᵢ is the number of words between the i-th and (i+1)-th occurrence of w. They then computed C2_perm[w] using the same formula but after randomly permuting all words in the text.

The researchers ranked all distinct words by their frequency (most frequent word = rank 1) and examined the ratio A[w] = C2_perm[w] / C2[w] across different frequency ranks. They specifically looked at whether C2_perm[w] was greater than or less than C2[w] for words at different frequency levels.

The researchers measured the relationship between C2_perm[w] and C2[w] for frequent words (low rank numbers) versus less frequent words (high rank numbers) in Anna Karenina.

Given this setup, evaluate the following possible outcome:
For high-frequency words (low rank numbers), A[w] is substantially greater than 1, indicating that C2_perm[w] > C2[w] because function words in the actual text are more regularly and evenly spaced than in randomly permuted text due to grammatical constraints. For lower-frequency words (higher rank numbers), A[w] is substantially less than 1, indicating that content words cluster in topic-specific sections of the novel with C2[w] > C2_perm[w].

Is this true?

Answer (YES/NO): NO